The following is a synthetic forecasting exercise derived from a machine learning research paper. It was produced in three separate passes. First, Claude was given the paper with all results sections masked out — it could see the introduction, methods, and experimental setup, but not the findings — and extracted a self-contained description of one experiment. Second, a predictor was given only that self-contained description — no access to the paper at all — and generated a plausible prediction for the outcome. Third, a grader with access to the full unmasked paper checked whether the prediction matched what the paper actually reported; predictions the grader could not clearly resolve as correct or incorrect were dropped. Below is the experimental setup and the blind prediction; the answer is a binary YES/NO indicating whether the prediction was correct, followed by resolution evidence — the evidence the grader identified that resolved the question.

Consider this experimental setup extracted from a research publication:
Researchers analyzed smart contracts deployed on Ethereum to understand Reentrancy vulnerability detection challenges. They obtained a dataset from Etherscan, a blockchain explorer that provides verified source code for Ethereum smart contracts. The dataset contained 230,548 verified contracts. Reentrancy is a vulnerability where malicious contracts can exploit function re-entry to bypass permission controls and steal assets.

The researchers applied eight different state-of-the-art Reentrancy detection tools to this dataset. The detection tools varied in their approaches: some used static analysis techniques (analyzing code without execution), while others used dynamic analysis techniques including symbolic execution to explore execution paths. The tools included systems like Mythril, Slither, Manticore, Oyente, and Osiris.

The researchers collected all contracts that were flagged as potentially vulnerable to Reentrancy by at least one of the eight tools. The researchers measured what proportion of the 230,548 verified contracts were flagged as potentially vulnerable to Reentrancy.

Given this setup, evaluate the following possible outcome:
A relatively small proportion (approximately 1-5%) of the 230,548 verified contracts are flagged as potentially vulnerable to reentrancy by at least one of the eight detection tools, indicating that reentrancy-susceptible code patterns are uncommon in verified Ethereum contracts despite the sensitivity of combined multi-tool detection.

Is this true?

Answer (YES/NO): NO